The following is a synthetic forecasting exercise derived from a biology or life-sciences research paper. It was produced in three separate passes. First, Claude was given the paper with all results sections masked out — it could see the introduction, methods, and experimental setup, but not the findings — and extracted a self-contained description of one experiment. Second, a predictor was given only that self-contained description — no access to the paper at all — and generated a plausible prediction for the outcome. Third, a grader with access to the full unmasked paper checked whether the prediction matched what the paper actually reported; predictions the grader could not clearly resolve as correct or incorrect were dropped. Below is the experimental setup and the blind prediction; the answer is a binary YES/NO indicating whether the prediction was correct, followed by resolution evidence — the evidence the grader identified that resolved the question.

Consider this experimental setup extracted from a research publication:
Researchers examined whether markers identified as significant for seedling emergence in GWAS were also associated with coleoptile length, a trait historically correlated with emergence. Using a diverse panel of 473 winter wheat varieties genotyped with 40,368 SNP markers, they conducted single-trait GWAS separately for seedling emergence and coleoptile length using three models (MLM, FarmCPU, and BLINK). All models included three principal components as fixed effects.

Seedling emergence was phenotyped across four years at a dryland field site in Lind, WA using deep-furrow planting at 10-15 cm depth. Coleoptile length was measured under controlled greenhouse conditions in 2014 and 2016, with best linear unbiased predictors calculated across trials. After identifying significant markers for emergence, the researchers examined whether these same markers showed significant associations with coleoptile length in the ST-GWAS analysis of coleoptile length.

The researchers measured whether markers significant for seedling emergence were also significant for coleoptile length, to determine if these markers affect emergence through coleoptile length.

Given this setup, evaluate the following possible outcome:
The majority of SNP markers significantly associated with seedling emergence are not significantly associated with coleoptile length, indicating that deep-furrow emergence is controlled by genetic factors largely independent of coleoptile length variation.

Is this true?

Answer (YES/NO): YES